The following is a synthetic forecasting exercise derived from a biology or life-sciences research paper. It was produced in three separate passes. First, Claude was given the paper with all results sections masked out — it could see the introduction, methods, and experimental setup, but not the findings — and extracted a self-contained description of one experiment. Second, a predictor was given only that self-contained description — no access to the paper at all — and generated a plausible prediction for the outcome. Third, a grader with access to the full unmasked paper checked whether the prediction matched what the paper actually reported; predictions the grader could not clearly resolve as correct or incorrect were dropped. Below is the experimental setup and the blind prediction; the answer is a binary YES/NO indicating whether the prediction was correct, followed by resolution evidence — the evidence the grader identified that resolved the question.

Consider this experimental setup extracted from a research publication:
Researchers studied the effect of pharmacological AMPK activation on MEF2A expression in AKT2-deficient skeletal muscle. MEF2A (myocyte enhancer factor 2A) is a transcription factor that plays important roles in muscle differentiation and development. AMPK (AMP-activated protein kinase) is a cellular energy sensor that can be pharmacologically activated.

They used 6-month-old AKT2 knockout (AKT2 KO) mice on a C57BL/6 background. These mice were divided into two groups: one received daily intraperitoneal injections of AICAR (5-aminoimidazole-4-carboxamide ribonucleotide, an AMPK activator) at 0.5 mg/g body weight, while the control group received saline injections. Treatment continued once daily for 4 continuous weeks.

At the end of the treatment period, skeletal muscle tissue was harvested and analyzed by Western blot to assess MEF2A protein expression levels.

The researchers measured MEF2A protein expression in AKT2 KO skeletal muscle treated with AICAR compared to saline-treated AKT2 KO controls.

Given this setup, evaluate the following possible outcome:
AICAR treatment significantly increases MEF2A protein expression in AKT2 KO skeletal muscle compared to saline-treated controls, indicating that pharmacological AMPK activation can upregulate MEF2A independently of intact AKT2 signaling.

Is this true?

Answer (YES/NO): YES